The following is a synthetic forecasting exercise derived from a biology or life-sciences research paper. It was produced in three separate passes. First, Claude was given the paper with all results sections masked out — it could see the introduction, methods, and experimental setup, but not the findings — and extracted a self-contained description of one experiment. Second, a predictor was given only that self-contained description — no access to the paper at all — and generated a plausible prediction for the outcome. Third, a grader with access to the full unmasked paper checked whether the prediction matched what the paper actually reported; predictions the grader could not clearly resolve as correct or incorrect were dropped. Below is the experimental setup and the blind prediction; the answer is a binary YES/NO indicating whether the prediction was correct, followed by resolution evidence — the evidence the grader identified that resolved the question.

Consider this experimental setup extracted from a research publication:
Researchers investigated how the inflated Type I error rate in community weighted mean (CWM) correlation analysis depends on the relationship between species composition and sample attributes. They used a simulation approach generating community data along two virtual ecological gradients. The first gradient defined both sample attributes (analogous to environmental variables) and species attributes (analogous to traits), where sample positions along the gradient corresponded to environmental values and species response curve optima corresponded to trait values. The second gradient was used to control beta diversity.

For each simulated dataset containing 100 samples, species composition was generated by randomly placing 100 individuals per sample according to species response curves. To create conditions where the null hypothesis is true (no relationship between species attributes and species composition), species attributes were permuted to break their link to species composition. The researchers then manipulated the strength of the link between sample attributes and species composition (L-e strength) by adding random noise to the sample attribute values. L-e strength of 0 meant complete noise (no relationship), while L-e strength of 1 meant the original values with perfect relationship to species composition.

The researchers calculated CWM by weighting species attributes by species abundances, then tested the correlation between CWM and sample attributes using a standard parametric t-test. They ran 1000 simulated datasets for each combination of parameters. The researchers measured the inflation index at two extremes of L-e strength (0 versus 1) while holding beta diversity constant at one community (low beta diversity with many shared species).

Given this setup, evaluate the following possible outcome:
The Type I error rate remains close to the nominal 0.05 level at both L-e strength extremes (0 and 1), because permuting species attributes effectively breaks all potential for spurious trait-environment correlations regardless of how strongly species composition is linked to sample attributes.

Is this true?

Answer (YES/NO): NO